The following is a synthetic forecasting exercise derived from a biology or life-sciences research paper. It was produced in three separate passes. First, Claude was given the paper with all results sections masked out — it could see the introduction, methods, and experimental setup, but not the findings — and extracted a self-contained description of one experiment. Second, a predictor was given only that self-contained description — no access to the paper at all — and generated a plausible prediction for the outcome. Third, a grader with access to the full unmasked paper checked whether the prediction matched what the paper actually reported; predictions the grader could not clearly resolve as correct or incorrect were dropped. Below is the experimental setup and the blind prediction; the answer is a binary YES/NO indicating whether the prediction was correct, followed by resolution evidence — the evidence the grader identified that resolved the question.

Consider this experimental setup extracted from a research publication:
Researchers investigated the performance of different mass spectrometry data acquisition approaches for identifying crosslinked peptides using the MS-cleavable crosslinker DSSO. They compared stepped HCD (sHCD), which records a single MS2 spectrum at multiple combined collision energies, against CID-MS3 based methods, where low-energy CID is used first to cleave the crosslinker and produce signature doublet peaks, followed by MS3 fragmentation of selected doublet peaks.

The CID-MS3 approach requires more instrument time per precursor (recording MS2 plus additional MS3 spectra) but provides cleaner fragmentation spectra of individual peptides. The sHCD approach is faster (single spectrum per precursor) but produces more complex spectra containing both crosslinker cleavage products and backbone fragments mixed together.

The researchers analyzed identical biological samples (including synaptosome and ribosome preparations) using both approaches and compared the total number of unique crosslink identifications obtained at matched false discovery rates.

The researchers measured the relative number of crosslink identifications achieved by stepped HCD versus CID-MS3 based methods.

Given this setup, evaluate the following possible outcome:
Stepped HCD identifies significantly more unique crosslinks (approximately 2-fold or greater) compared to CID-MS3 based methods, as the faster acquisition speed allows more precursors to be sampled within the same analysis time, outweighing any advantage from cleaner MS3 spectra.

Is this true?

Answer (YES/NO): NO